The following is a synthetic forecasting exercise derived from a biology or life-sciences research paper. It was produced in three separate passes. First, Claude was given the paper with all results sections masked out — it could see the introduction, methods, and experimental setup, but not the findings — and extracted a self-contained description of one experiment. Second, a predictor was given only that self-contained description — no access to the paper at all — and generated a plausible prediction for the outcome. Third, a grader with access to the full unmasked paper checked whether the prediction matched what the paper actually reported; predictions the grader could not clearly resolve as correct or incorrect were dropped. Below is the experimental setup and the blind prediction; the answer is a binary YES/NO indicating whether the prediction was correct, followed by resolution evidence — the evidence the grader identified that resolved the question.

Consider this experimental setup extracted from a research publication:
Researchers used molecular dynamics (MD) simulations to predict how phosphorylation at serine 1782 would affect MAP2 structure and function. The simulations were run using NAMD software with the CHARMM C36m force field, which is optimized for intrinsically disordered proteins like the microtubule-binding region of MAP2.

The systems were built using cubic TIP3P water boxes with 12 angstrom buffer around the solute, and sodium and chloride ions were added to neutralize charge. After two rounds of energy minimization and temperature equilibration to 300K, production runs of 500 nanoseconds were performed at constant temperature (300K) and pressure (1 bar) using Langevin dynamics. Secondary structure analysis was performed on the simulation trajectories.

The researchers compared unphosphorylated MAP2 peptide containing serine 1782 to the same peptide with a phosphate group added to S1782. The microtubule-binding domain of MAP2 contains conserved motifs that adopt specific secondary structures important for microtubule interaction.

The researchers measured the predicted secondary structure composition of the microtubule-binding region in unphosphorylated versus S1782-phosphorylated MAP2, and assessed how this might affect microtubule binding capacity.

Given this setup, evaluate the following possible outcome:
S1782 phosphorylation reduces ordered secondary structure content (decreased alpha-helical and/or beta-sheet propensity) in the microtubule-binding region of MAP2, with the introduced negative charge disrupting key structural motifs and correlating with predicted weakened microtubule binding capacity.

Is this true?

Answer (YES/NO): NO